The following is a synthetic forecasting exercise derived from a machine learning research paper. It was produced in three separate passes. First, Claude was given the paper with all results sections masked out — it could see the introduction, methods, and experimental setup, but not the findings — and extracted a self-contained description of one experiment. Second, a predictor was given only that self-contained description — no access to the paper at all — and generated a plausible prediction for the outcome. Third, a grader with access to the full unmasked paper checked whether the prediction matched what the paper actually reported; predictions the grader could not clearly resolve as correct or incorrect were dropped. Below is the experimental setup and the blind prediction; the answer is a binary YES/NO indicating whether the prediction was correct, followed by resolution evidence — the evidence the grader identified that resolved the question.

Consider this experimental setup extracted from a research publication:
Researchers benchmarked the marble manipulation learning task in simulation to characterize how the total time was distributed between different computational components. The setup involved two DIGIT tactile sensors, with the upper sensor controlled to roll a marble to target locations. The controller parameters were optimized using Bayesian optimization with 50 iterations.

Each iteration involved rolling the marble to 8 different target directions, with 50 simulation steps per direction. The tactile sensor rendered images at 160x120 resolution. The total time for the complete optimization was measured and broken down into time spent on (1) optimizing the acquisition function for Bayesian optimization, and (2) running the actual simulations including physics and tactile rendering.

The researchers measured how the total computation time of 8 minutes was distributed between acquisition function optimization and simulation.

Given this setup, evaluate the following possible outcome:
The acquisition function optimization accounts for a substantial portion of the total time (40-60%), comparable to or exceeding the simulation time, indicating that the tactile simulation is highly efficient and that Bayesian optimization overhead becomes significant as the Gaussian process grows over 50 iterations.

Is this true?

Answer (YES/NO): NO